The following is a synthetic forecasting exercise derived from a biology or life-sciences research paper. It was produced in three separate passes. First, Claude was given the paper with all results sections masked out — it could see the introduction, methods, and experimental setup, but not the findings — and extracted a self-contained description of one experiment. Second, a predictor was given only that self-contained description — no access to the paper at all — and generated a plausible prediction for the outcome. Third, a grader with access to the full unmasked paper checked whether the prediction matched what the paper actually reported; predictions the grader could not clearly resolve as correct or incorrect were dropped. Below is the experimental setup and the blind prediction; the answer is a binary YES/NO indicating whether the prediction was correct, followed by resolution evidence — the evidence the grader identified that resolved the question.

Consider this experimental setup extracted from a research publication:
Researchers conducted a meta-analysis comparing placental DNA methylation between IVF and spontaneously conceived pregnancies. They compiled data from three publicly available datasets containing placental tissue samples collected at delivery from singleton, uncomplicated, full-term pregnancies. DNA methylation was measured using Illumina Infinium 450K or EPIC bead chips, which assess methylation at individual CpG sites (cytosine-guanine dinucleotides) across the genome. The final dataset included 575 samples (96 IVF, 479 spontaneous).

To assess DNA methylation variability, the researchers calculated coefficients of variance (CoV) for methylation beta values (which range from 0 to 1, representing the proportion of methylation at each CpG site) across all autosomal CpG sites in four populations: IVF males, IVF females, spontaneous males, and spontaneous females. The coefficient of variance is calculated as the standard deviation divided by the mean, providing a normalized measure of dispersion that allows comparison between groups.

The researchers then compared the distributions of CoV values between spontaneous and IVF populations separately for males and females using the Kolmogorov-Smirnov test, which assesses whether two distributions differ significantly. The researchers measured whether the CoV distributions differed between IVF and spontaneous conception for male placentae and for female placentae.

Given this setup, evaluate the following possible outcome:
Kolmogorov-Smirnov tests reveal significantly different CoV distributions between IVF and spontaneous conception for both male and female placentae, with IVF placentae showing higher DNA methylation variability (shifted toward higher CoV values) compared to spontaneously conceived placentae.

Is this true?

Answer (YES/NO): YES